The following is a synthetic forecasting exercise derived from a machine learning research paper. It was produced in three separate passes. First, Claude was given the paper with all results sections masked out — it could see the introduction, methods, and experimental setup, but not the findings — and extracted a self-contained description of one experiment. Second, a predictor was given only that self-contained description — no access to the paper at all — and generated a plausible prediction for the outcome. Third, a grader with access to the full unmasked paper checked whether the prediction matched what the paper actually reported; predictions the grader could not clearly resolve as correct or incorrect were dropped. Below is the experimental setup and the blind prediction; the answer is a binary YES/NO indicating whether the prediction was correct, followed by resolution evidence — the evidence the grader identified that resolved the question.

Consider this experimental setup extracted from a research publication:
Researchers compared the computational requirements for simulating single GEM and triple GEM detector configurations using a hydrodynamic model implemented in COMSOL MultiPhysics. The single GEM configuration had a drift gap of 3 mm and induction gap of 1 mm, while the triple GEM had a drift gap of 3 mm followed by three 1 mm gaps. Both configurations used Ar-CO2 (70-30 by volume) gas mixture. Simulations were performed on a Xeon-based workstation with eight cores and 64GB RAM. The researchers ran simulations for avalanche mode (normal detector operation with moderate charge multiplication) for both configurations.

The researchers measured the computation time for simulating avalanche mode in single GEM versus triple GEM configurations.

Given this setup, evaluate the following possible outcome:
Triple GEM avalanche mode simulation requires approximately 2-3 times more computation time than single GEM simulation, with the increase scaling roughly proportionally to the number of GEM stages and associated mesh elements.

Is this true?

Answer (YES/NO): YES